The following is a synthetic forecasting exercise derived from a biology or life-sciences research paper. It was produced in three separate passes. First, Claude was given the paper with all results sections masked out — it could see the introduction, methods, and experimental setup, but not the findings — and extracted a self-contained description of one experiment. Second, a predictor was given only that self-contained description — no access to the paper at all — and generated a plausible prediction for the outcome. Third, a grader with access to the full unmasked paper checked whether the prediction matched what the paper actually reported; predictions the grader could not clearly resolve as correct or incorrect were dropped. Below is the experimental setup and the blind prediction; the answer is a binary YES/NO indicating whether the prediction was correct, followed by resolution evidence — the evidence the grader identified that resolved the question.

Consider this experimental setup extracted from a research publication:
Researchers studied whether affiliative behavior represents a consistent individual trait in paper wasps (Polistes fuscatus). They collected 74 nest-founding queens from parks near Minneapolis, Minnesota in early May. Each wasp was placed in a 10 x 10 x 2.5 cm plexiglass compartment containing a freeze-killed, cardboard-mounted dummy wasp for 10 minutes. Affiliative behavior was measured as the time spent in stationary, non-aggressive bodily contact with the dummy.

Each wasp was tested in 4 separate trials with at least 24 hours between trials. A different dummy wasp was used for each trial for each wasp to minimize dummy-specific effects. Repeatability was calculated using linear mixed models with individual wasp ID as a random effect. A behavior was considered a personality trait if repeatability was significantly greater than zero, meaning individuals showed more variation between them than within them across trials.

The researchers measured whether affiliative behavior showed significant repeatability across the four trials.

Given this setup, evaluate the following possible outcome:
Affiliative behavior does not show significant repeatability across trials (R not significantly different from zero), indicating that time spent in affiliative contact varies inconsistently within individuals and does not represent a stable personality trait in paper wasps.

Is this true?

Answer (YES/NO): NO